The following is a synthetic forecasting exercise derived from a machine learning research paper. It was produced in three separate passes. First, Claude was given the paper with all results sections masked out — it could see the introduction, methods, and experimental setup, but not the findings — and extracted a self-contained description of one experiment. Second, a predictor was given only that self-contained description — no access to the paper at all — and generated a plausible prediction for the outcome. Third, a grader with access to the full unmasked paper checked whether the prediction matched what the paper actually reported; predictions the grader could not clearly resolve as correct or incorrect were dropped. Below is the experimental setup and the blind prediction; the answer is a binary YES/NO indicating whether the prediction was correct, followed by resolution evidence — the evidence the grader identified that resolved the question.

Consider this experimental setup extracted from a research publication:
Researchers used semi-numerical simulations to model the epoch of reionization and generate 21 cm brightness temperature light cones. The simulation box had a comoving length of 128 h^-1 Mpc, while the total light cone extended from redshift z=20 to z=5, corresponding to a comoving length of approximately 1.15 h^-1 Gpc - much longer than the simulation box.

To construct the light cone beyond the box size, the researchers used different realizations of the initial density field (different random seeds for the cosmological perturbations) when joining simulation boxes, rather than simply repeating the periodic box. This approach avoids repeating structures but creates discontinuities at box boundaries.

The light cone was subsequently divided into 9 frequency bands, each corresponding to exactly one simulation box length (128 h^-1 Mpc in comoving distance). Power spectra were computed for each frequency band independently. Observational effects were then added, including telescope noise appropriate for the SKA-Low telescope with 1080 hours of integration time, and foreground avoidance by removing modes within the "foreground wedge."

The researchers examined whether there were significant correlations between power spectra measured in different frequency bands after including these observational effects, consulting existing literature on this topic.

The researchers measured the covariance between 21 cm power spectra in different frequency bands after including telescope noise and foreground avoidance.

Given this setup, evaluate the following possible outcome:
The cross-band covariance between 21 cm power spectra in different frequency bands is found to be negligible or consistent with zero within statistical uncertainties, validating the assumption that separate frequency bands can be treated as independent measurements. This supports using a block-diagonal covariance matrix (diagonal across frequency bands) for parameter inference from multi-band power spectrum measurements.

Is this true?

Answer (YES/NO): NO